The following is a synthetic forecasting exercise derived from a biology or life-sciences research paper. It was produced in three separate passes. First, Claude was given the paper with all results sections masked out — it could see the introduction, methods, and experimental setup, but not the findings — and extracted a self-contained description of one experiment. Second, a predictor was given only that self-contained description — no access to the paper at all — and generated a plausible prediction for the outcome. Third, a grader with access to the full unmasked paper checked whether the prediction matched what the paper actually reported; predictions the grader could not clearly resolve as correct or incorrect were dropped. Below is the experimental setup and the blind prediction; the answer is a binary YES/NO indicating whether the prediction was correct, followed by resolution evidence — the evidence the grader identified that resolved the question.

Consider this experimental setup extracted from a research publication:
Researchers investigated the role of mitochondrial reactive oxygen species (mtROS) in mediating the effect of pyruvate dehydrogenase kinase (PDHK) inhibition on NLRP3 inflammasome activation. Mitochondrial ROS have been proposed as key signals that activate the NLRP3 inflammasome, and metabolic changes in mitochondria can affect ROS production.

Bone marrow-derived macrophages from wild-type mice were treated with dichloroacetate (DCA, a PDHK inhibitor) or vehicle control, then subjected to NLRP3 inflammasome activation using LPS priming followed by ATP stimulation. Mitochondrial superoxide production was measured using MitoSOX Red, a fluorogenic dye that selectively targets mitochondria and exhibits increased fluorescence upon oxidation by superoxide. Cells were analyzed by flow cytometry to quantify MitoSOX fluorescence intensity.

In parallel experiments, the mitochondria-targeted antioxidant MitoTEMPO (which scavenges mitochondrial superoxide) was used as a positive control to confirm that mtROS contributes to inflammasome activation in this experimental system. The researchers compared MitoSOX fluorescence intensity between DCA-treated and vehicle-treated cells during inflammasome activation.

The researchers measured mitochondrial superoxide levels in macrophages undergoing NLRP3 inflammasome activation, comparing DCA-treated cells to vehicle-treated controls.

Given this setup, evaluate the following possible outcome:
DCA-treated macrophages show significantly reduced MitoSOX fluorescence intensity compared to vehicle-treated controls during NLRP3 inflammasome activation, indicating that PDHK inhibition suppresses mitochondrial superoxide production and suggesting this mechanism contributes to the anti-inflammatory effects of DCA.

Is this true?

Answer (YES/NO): NO